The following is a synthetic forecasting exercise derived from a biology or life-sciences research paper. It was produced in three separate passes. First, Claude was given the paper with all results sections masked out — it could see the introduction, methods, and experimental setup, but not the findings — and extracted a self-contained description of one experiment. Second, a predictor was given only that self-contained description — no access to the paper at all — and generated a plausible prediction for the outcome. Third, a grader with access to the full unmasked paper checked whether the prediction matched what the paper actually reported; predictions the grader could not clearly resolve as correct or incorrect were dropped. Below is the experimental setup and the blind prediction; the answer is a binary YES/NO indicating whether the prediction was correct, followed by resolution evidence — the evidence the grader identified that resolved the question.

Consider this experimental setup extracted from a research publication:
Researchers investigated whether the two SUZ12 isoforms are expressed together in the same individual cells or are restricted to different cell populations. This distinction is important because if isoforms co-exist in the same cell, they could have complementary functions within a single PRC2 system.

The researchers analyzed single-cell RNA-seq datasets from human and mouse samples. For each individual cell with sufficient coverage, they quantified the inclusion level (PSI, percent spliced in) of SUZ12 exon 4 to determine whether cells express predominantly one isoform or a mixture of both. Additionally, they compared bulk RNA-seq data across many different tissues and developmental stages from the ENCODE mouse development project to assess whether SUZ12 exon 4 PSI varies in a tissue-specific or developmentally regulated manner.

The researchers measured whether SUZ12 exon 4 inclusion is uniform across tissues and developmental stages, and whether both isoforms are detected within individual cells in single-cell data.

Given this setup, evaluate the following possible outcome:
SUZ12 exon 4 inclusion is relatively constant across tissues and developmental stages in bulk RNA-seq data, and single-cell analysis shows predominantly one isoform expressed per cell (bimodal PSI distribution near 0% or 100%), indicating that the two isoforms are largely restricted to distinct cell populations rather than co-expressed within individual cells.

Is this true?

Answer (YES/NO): NO